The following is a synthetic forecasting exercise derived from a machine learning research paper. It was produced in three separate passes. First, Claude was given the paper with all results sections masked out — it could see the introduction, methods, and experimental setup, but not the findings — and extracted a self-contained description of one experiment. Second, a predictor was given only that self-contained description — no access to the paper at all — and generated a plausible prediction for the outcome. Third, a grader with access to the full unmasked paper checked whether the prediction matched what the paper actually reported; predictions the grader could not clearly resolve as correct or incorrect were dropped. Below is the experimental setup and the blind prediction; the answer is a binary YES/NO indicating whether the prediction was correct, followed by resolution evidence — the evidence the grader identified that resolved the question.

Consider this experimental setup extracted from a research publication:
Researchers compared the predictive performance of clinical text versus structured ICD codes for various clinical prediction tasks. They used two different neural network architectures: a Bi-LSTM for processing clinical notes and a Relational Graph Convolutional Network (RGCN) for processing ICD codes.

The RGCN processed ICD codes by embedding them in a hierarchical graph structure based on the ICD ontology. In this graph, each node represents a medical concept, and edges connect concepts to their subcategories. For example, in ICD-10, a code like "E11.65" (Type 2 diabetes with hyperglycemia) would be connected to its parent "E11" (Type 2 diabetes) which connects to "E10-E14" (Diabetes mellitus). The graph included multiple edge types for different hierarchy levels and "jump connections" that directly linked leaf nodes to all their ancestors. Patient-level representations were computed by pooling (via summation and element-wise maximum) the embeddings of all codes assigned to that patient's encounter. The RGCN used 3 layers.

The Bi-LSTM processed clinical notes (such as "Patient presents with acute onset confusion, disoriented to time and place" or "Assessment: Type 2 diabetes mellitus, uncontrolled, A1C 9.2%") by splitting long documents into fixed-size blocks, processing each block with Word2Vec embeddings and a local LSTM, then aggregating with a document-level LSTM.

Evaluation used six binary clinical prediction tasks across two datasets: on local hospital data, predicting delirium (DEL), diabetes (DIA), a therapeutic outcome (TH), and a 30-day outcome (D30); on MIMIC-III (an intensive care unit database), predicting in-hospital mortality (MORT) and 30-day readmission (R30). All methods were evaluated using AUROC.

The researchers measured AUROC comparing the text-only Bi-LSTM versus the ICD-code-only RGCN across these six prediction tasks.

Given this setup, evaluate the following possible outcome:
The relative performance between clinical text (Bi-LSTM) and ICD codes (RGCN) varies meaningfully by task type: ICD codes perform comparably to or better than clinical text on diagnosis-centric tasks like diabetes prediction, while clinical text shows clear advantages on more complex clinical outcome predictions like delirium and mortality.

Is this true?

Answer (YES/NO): NO